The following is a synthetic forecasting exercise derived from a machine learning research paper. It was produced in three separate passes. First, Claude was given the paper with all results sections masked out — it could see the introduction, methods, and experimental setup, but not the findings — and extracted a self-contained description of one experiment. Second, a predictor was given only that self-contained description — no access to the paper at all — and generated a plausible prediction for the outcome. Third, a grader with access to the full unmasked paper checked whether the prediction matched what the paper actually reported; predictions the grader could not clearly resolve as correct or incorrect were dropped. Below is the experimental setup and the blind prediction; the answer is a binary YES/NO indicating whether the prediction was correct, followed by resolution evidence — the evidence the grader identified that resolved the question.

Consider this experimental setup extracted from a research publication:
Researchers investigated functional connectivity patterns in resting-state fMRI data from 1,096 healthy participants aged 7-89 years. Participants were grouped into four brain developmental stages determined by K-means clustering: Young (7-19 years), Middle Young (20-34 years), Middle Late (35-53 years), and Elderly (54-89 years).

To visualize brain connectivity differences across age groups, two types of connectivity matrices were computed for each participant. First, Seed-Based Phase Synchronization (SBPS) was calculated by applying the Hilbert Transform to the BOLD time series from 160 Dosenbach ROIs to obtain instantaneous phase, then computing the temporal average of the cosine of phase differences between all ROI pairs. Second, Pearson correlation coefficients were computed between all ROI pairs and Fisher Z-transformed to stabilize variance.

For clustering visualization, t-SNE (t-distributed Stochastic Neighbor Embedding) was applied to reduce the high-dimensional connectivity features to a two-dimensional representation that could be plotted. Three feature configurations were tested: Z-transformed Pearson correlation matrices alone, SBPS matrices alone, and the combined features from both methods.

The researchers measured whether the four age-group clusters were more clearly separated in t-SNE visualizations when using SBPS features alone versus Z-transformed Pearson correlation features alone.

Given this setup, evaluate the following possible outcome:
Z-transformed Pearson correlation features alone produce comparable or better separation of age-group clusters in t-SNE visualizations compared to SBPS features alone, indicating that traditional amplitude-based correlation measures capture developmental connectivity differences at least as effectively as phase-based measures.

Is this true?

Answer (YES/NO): NO